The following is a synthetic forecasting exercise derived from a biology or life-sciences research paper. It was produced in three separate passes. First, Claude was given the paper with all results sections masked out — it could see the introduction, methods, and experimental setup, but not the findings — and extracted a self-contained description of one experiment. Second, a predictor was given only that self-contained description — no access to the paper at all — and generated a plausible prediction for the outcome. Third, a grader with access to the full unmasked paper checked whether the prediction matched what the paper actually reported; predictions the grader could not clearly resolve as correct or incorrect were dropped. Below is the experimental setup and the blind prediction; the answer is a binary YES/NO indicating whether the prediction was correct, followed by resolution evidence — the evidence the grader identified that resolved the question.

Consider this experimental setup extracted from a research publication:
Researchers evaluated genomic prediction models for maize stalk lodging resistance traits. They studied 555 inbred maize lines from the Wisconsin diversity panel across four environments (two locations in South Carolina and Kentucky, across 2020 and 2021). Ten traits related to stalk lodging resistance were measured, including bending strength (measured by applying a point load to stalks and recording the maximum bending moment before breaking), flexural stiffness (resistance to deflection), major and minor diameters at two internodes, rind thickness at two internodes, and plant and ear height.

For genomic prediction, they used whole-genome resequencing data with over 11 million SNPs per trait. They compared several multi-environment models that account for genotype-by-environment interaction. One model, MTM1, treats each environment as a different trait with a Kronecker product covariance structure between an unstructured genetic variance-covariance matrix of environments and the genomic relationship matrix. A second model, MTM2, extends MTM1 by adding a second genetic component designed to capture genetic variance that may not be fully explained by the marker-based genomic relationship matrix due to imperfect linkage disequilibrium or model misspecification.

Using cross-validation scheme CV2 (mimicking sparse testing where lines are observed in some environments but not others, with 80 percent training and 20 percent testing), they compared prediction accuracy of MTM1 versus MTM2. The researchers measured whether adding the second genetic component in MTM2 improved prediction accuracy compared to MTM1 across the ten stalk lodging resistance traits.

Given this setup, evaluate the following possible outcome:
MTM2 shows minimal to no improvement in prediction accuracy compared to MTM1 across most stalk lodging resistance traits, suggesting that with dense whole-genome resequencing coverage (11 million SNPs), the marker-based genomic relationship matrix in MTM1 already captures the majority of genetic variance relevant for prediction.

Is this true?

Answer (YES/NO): YES